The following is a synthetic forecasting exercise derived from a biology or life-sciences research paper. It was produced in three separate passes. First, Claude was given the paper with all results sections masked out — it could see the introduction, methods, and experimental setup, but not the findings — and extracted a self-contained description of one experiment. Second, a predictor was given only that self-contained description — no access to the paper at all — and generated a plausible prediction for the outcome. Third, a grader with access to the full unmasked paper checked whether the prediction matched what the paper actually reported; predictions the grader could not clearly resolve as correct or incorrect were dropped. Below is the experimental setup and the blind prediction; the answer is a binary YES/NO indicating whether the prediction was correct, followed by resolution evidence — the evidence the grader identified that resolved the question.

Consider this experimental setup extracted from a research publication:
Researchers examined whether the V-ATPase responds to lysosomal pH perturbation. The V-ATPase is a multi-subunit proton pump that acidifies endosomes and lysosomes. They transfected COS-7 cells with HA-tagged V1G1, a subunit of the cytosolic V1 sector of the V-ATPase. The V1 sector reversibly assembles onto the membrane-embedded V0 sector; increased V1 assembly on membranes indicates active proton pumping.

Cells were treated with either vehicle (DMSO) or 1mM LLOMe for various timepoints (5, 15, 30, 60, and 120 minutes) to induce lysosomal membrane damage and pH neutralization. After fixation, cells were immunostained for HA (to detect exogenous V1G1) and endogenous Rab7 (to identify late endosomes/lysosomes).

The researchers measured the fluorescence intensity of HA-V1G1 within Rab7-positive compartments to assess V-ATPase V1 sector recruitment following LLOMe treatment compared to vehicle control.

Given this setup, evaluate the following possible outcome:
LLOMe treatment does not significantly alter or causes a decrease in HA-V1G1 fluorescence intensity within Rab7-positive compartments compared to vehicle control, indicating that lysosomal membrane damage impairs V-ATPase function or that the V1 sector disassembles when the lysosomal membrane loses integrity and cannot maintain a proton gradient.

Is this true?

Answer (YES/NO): NO